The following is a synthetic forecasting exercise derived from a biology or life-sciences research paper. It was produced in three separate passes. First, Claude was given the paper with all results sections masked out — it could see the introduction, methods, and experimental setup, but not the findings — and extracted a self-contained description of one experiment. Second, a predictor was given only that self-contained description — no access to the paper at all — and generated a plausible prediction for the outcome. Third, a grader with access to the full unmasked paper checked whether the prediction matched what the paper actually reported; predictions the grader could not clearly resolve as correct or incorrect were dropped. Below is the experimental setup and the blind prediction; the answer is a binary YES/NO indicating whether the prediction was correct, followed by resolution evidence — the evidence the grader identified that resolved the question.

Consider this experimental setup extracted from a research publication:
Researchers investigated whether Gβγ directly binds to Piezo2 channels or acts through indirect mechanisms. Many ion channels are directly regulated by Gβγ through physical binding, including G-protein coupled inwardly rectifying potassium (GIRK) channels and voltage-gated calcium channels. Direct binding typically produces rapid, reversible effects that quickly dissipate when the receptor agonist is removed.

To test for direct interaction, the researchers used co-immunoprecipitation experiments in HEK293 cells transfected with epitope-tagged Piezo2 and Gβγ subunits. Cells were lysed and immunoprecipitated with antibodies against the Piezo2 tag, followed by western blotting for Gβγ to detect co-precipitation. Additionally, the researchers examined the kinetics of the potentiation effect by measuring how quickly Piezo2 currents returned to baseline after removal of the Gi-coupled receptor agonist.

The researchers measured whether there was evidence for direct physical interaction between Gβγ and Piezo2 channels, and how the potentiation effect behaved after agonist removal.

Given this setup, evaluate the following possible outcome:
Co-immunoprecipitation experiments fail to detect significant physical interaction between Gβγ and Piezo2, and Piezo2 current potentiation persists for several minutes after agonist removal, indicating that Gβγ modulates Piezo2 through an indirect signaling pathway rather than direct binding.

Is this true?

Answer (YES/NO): YES